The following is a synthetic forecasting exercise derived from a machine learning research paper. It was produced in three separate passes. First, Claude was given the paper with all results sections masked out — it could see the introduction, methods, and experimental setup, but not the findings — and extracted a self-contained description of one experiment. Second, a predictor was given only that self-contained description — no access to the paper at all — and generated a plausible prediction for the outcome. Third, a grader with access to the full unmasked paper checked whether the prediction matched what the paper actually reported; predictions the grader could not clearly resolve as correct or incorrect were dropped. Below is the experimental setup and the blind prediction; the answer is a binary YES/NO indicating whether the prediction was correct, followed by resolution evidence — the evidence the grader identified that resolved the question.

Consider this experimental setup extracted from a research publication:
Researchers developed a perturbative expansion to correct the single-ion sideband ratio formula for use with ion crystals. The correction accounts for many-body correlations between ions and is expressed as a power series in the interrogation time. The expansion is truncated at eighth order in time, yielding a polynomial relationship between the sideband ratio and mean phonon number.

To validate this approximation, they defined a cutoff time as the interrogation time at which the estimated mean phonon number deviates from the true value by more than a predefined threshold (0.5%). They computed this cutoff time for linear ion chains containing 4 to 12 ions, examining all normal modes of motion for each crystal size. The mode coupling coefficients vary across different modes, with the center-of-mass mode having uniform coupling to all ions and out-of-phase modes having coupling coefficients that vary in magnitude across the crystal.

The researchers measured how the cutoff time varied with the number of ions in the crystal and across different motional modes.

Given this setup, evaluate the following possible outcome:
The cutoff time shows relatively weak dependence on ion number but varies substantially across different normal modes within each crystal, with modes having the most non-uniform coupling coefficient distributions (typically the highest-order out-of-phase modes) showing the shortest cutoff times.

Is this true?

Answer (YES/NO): NO